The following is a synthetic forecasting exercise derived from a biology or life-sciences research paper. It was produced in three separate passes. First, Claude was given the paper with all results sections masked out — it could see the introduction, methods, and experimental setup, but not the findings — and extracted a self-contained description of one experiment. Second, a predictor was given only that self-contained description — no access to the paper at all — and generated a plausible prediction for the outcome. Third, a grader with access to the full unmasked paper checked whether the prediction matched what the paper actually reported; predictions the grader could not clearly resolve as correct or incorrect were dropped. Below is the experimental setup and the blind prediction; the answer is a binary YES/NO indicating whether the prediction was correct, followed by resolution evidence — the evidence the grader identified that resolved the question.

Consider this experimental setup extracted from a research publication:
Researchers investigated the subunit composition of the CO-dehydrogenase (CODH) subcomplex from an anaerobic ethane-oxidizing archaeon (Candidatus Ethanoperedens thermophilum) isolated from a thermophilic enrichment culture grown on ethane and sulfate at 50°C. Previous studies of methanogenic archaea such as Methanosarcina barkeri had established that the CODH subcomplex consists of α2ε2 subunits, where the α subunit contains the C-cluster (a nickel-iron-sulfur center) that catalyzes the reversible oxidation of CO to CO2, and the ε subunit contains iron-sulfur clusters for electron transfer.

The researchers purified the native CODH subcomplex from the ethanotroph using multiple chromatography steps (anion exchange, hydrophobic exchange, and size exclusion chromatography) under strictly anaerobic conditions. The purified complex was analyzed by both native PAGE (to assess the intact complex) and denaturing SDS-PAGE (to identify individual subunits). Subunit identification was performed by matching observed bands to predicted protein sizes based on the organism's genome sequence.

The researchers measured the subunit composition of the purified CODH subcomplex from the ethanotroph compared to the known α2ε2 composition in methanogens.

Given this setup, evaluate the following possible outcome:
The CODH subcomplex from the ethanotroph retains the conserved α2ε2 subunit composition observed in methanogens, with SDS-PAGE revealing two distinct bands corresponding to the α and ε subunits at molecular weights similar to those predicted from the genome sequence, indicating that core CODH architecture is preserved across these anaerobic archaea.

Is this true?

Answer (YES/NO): NO